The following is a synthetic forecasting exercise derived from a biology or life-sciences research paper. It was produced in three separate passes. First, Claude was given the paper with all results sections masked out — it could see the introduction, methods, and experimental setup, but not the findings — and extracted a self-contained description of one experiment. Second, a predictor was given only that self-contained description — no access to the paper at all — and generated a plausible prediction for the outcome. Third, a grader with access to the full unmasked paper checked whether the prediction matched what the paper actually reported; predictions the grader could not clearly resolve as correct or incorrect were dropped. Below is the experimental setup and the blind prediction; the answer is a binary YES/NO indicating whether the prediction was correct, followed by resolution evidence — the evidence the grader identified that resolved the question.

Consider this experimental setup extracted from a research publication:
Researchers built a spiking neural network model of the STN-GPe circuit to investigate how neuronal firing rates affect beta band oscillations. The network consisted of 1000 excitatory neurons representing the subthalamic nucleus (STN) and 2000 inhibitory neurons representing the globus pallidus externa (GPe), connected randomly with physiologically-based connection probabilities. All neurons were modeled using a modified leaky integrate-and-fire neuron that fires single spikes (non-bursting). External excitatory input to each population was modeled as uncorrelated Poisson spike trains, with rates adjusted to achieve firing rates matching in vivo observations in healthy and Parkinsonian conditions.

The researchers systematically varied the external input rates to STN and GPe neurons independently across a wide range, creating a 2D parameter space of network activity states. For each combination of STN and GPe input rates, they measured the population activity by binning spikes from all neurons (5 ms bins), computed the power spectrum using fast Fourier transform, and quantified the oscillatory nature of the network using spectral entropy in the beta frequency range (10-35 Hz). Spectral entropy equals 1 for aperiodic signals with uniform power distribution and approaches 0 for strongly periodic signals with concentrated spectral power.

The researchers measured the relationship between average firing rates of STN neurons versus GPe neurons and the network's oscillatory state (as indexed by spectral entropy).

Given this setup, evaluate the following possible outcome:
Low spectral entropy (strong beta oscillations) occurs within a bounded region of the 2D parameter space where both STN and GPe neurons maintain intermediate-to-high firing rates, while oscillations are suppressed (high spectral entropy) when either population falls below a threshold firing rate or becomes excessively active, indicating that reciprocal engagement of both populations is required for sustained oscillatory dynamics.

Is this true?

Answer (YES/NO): NO